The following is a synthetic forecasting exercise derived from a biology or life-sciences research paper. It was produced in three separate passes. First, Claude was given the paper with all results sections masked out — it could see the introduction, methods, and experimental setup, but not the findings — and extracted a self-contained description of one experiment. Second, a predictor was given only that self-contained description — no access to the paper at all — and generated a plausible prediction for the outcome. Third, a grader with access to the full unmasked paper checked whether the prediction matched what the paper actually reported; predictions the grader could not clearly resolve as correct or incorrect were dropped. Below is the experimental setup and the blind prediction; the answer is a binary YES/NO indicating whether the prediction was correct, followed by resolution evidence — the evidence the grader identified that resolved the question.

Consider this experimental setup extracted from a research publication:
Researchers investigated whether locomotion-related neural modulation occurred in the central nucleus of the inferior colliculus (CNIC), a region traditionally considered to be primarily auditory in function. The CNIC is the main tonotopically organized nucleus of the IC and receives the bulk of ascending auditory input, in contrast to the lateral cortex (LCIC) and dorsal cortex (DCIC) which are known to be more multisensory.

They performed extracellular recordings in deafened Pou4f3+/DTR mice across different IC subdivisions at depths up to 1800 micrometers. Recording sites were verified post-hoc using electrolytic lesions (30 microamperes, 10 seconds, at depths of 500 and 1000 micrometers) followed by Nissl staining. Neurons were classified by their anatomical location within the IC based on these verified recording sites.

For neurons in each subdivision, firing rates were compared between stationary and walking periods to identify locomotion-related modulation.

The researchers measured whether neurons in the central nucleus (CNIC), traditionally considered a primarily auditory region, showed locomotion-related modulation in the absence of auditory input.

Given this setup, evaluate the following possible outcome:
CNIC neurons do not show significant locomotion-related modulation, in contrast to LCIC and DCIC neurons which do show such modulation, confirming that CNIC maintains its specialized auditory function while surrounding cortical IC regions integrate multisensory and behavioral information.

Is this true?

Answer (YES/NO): NO